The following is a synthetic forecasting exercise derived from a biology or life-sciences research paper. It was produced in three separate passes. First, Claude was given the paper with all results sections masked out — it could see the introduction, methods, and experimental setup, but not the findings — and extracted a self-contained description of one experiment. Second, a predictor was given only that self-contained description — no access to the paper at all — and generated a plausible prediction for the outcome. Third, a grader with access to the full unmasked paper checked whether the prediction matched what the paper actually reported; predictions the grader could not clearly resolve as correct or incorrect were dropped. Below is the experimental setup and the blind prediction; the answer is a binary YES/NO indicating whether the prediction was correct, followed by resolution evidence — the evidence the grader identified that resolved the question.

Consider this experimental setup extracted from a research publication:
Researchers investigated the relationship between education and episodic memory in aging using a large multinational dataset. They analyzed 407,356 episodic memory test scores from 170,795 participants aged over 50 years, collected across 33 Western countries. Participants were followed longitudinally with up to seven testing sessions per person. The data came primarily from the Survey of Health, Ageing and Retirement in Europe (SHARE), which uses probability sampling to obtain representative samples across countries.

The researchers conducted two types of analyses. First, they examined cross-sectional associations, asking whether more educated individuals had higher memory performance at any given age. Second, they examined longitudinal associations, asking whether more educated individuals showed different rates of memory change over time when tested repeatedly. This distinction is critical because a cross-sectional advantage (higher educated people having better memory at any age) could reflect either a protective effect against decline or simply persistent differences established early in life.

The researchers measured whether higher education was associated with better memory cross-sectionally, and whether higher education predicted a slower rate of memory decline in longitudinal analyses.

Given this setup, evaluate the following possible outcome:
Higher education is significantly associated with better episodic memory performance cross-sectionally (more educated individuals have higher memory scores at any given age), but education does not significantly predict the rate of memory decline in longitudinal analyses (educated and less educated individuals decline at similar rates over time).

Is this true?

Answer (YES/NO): NO